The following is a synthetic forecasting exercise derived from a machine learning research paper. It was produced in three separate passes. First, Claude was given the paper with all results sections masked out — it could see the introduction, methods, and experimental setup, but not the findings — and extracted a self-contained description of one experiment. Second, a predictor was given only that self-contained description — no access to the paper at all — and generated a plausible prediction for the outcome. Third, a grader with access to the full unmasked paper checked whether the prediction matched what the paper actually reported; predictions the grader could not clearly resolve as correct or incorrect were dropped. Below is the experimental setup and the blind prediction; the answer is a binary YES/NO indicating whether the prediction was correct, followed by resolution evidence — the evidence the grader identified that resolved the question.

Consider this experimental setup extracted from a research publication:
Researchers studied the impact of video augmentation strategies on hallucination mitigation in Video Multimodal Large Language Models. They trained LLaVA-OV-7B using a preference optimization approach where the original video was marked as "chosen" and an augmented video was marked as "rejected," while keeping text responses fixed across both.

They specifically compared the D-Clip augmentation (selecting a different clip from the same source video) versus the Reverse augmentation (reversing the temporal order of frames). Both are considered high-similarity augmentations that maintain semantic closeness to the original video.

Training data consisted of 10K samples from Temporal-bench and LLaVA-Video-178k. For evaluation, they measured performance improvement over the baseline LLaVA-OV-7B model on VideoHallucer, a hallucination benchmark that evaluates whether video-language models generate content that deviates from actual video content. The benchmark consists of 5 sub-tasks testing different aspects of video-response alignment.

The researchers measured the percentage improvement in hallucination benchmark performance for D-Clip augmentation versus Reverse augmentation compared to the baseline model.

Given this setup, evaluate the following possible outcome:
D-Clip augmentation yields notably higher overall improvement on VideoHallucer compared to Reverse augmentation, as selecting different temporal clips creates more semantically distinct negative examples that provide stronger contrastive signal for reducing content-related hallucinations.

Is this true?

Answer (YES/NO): YES